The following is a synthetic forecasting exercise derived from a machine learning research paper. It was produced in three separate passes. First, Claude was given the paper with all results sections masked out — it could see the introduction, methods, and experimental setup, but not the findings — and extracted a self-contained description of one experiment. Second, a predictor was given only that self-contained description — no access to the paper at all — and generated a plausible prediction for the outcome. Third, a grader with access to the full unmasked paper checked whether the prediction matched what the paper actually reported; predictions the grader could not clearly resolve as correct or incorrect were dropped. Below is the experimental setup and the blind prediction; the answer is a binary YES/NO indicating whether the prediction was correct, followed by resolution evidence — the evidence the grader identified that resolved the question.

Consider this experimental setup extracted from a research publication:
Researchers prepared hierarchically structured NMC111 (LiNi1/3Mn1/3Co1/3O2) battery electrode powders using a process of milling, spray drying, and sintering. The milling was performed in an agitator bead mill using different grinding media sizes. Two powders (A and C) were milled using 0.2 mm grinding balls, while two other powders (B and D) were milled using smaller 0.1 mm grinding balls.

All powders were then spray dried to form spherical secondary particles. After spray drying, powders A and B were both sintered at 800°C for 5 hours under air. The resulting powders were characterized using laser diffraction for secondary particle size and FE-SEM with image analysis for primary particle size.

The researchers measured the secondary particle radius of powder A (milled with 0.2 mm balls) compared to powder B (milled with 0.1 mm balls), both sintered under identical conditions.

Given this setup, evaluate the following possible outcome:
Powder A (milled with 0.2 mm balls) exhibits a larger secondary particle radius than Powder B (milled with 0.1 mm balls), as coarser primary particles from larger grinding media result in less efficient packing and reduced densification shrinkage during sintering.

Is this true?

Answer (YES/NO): YES